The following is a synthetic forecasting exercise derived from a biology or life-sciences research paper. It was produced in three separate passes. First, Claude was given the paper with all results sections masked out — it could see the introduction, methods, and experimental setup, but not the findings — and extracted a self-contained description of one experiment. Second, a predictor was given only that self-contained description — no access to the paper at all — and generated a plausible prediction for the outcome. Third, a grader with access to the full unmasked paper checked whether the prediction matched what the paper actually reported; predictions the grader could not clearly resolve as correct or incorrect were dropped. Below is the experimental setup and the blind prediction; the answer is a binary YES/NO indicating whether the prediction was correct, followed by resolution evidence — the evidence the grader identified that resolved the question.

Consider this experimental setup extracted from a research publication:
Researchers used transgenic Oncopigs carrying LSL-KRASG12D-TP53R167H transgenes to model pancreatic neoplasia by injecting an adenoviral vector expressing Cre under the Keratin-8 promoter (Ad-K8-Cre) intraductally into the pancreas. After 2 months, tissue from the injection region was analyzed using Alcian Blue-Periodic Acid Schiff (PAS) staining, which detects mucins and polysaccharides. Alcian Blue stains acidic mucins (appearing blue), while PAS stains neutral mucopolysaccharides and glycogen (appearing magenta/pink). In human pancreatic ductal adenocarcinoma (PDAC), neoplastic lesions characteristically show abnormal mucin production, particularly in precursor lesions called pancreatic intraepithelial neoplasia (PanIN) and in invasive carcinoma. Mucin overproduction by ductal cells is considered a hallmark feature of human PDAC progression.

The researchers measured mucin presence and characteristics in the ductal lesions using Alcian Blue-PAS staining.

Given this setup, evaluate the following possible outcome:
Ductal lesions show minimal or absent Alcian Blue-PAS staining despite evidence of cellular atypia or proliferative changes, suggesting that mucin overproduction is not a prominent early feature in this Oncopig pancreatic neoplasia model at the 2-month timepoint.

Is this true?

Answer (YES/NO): NO